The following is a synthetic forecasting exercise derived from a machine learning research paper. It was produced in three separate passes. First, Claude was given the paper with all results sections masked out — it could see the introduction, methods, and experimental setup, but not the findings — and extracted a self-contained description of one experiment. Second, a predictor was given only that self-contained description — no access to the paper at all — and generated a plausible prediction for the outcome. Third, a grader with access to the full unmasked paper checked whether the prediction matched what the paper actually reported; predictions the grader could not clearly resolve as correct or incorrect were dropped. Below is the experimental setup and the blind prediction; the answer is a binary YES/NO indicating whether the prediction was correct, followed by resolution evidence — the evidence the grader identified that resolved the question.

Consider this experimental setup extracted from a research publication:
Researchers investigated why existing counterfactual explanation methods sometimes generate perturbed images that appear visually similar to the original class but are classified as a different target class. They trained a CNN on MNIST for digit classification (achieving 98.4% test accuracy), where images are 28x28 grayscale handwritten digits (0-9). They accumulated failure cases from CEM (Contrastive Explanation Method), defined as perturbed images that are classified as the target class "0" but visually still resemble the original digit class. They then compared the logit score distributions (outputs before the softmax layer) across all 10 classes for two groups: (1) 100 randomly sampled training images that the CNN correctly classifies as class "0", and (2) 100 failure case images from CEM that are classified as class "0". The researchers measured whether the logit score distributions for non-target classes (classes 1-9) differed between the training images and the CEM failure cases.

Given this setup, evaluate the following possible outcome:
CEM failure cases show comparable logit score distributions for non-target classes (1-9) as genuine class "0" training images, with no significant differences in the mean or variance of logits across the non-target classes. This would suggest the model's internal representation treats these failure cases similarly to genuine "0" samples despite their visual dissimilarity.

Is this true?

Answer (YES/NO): NO